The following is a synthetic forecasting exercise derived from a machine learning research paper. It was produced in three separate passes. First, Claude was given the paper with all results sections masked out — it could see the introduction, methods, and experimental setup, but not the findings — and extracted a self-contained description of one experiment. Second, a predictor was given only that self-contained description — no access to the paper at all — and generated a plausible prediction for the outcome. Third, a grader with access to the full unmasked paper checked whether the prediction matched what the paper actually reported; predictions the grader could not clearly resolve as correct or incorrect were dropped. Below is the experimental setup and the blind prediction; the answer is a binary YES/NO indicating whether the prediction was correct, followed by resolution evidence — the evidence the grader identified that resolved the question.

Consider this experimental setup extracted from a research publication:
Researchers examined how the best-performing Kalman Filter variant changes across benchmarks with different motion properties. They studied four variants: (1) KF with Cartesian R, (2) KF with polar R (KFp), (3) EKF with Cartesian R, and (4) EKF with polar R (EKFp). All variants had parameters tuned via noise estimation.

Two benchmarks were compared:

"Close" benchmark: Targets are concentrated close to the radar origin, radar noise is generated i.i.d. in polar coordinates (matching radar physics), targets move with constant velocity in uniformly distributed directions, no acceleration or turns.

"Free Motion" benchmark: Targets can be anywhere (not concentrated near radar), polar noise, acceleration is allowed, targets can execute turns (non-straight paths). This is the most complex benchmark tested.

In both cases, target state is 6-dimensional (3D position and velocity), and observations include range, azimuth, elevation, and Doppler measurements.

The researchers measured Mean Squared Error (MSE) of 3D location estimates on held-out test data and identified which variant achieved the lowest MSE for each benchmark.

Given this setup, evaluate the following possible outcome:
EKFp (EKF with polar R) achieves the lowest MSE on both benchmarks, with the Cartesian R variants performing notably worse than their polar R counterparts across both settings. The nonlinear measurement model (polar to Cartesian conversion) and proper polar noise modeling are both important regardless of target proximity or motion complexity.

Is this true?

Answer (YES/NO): NO